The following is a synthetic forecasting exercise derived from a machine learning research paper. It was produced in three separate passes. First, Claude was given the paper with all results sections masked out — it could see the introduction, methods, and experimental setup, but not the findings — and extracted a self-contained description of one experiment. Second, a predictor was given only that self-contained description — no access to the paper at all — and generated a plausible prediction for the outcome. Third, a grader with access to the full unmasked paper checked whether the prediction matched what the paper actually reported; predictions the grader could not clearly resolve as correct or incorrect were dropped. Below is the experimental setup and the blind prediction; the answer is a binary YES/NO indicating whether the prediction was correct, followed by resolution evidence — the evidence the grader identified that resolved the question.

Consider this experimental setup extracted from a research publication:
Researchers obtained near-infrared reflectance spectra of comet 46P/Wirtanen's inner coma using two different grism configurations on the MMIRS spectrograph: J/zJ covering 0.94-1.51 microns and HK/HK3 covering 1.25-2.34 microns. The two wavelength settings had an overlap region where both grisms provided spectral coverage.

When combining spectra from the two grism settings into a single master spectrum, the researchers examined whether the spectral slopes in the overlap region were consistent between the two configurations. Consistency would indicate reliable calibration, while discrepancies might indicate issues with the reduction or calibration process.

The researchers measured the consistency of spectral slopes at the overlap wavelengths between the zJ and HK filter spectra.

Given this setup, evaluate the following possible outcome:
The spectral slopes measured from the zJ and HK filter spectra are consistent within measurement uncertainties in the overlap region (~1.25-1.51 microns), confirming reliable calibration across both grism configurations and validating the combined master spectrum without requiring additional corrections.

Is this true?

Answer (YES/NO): YES